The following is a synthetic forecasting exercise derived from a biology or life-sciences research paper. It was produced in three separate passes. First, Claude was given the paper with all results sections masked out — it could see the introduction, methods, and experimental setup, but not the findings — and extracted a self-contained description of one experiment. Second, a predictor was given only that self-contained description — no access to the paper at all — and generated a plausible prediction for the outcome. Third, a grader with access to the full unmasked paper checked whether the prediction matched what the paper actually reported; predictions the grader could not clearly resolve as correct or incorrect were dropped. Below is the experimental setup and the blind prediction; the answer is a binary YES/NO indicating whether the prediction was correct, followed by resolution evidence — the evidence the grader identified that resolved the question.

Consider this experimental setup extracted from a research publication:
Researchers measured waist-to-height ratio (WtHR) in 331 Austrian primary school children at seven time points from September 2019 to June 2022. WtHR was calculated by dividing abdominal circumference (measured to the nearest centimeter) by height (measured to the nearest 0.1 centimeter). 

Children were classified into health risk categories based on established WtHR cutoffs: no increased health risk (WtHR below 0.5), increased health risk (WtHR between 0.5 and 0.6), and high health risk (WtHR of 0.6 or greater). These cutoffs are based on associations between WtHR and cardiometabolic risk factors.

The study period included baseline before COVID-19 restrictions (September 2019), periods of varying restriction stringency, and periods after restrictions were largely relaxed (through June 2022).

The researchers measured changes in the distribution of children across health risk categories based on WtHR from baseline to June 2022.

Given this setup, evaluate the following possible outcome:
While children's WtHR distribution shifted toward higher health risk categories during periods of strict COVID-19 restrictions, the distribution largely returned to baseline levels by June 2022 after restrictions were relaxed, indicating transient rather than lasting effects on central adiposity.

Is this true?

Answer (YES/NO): YES